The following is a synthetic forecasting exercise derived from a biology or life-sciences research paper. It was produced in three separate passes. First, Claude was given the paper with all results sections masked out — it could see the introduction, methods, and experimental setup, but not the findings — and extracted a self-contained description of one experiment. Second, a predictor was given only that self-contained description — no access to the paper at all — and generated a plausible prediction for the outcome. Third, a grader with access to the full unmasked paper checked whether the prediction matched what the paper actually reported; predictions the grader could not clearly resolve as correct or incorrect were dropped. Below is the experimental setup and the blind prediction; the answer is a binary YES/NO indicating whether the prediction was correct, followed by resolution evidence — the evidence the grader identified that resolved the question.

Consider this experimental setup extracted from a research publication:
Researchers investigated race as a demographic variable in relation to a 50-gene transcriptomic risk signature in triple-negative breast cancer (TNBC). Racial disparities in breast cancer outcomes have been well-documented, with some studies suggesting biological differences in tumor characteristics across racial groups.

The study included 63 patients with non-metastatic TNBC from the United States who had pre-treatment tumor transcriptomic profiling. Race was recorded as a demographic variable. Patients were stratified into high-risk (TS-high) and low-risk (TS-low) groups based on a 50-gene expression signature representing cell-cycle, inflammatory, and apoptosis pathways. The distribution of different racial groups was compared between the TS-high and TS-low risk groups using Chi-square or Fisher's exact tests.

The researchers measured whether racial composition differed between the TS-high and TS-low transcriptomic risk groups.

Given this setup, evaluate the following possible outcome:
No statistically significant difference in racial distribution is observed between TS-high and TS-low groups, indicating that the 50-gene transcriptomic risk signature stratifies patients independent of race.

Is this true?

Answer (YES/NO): NO